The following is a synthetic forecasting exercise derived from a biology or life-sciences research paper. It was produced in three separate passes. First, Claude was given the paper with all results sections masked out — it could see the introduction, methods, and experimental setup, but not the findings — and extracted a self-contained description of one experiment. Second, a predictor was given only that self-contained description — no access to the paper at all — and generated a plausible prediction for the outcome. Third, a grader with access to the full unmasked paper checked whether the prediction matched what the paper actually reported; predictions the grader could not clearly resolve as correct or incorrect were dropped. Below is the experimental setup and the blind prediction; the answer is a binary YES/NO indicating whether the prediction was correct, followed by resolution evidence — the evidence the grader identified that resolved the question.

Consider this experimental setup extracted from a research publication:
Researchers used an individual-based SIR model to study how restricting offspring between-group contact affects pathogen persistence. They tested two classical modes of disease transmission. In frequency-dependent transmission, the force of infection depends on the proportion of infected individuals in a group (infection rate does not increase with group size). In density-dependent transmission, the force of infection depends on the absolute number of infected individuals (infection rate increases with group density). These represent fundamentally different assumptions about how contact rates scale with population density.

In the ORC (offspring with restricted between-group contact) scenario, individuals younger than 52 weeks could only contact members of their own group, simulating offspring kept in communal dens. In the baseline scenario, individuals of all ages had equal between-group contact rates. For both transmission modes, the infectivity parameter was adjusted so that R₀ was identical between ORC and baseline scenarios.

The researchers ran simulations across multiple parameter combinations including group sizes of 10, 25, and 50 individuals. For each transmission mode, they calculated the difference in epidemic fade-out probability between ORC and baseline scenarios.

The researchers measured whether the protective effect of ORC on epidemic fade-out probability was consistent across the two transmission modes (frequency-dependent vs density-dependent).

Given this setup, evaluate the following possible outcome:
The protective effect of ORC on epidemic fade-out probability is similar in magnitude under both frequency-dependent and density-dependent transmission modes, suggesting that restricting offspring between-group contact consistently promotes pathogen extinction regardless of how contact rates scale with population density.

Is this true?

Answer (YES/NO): NO